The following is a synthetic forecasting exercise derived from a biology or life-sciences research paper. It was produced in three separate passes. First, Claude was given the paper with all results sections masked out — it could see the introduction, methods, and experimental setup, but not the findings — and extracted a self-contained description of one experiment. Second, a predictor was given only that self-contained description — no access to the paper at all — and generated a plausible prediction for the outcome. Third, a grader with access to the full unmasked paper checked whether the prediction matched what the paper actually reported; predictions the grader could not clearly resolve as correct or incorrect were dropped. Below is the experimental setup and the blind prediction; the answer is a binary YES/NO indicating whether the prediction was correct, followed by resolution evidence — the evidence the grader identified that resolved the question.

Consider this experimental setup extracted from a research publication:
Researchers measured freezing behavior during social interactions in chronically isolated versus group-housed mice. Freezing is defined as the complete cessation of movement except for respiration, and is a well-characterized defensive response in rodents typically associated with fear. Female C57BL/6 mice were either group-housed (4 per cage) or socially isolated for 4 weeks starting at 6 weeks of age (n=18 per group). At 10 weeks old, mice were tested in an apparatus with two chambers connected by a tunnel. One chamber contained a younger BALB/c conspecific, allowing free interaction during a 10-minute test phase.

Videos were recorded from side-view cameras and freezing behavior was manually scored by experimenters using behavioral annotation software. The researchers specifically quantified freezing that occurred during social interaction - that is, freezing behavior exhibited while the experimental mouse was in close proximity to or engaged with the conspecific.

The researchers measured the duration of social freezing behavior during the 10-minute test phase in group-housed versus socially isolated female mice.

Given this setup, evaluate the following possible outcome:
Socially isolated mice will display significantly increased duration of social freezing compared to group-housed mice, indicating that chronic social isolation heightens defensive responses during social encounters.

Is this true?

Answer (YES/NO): YES